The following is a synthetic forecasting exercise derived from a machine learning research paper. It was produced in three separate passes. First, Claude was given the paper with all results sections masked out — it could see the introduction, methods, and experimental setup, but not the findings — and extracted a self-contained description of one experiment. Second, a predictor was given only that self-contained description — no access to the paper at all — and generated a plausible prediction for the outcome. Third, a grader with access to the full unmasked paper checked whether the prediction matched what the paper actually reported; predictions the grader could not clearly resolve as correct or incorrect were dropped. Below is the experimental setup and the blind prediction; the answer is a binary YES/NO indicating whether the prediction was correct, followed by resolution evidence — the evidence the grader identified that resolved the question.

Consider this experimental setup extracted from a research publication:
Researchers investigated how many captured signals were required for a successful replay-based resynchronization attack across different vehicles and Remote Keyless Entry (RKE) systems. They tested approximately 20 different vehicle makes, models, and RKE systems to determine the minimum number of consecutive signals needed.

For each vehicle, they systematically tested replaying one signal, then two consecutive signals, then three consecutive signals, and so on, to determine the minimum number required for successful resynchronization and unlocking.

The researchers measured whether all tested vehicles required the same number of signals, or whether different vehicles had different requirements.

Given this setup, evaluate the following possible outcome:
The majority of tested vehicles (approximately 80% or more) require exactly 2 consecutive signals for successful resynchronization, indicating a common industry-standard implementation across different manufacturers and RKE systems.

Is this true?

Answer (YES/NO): NO